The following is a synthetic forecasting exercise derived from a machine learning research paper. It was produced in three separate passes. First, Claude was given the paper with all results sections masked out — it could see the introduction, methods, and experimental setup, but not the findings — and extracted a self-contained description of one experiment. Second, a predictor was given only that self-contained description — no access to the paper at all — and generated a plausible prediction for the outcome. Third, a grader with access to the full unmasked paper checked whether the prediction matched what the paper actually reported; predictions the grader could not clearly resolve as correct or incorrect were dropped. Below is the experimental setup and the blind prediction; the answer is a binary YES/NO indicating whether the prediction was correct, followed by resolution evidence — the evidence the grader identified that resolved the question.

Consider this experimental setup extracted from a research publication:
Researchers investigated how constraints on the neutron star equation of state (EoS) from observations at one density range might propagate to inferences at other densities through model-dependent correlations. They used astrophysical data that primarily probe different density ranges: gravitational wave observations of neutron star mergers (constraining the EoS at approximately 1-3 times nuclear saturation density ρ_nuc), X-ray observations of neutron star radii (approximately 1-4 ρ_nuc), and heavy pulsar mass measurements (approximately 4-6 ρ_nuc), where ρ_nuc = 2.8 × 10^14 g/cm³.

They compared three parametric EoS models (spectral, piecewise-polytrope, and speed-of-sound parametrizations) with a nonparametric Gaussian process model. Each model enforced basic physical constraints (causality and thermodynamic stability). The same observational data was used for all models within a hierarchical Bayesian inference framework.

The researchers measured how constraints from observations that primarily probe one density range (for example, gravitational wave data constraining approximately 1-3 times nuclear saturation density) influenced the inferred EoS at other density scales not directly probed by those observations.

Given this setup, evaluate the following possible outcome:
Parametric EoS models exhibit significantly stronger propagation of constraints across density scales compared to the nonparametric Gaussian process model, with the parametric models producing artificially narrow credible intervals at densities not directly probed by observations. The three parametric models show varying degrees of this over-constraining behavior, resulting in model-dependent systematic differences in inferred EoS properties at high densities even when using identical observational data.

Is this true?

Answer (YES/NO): YES